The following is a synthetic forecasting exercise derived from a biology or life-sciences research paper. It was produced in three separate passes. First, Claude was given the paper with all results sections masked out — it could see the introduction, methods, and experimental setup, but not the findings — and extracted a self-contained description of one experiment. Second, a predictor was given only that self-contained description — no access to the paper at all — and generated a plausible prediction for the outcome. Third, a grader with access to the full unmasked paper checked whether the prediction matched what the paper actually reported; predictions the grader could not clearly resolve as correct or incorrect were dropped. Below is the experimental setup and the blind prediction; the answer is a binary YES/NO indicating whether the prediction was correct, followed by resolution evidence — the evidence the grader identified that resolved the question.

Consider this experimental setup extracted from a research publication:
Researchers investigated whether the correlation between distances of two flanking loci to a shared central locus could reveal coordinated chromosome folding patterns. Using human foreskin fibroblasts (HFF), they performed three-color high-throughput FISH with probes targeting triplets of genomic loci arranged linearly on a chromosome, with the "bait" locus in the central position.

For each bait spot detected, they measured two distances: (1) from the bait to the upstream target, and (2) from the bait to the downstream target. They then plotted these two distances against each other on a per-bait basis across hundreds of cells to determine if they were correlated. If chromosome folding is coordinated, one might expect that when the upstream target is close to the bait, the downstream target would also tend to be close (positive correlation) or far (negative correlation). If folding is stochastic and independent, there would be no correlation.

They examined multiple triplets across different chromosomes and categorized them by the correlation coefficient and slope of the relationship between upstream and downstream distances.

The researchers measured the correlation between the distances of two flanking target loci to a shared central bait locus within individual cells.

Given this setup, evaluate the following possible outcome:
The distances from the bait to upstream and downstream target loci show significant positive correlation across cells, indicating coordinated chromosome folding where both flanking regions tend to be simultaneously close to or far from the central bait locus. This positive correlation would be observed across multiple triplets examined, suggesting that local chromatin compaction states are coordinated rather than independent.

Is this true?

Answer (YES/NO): NO